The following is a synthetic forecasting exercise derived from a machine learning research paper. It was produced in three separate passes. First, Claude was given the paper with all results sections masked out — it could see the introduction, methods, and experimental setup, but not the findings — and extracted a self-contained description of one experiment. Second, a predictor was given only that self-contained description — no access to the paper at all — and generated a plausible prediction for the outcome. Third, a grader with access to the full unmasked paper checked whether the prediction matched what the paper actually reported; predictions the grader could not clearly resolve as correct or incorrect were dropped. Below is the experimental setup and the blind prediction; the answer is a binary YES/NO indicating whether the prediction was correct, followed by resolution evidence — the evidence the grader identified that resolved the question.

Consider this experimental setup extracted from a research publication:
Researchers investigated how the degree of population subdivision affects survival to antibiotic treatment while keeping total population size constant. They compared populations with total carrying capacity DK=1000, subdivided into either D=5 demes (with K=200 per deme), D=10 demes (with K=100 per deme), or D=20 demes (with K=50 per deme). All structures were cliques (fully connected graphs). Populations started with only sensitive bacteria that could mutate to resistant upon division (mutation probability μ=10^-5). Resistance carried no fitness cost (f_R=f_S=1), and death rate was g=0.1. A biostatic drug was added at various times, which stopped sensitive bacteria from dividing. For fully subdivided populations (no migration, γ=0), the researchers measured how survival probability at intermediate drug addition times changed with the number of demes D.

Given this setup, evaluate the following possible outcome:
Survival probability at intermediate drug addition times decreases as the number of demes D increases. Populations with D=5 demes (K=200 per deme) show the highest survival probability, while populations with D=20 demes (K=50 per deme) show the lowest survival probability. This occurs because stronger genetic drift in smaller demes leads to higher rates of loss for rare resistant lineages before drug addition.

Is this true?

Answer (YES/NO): NO